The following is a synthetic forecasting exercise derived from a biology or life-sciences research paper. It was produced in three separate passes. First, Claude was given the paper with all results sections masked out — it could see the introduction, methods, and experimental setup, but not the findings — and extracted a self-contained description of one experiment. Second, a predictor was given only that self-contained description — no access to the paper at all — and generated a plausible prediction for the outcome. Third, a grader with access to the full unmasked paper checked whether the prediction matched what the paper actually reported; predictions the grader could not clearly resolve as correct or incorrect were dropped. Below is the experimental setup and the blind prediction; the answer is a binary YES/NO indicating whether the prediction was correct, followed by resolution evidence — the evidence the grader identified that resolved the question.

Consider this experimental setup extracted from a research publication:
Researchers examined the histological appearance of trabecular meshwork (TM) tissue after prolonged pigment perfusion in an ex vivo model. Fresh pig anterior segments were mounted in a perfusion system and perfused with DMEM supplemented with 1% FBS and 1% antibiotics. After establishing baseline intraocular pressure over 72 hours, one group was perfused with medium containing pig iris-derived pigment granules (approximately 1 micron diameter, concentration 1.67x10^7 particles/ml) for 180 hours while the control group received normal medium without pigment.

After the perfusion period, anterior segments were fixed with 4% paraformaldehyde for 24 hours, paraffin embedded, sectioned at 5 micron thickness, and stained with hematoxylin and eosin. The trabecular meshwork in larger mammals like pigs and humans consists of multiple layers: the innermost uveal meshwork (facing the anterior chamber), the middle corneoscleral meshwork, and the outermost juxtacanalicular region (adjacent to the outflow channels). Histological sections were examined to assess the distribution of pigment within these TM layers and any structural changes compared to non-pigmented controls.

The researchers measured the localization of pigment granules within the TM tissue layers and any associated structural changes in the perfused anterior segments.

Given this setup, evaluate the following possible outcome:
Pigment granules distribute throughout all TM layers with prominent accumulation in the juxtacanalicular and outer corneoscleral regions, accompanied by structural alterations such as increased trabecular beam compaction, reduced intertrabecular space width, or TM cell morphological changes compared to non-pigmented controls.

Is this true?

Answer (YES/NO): NO